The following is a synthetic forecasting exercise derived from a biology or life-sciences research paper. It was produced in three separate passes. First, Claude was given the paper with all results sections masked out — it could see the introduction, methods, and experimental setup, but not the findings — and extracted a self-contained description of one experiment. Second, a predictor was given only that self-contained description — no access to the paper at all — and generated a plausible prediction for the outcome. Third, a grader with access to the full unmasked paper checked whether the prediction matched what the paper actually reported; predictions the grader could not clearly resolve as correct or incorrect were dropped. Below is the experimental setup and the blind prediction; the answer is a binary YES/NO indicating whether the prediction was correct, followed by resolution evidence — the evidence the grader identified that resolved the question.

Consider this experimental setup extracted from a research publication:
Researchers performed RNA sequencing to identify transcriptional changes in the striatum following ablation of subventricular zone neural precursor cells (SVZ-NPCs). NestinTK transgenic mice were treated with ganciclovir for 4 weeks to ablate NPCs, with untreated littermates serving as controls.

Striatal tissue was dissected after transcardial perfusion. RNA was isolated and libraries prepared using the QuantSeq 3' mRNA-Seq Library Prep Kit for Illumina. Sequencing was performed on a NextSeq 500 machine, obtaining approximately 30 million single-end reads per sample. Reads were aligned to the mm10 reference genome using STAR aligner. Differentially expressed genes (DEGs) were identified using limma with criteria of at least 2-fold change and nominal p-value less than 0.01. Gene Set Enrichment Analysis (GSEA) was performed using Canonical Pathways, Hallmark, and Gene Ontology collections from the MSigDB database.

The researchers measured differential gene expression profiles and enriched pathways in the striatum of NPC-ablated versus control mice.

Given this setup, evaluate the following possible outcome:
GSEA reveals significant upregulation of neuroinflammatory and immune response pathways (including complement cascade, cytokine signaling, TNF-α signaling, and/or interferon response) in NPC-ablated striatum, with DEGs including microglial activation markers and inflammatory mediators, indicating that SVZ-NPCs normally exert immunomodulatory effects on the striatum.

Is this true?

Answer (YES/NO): NO